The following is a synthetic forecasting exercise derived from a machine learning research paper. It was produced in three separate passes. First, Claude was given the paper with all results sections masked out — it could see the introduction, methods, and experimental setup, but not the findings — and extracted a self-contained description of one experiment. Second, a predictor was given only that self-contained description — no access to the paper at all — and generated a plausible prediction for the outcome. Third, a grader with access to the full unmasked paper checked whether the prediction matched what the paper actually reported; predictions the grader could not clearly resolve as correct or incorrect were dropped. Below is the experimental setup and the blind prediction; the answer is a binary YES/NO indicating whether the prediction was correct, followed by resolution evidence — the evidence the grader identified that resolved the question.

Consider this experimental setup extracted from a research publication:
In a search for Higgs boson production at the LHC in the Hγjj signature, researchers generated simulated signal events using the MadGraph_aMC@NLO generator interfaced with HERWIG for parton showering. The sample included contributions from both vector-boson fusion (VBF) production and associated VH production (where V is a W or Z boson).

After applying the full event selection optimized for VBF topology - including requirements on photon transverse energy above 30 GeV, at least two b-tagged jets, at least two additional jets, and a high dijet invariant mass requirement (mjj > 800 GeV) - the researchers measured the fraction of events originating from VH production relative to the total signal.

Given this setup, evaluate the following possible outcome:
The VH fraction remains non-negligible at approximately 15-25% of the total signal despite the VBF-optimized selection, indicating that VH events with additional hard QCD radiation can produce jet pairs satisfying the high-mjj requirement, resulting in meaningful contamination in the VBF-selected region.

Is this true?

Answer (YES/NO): NO